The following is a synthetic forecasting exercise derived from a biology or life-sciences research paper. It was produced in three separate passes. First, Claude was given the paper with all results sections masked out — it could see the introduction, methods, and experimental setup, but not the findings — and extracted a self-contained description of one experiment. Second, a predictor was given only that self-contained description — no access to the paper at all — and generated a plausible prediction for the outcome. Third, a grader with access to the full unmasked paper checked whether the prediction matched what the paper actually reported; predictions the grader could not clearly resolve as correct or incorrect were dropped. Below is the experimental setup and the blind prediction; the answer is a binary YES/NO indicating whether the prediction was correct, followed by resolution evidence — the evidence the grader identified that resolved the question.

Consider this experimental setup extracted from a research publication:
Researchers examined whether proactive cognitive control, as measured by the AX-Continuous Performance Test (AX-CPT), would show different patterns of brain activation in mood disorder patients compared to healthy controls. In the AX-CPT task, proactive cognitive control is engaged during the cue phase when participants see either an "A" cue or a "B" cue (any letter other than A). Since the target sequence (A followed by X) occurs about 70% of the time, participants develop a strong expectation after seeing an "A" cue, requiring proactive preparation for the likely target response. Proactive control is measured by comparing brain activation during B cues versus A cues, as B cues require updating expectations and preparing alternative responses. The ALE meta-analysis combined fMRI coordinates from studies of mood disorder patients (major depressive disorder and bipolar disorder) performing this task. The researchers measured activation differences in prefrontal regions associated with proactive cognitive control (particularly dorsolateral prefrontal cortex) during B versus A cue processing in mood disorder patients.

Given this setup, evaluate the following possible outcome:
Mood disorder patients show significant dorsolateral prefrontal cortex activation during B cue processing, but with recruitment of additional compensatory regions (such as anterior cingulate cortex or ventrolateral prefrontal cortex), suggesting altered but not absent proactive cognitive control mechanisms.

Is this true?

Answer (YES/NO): NO